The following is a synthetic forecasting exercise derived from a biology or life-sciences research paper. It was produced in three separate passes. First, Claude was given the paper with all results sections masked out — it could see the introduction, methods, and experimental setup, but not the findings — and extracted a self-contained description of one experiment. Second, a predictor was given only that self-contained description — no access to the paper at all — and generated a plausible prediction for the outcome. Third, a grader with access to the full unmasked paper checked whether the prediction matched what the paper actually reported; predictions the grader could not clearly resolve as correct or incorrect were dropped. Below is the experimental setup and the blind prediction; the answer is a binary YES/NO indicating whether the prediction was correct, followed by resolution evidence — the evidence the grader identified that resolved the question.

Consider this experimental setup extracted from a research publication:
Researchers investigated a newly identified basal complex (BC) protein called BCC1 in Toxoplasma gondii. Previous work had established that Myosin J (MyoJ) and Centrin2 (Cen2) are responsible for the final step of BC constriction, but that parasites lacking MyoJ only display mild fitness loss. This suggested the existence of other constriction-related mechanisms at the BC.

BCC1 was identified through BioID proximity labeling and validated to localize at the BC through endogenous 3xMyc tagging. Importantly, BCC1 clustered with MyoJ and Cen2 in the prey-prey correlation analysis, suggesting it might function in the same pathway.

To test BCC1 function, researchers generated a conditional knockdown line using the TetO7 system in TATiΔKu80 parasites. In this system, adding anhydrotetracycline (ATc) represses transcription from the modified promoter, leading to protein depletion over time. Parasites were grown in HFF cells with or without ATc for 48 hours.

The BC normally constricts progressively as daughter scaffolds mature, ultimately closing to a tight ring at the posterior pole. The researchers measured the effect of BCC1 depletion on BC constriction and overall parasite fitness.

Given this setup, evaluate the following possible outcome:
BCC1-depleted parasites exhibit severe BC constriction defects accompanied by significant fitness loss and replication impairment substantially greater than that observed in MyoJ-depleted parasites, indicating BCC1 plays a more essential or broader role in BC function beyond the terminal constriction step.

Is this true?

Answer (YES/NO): NO